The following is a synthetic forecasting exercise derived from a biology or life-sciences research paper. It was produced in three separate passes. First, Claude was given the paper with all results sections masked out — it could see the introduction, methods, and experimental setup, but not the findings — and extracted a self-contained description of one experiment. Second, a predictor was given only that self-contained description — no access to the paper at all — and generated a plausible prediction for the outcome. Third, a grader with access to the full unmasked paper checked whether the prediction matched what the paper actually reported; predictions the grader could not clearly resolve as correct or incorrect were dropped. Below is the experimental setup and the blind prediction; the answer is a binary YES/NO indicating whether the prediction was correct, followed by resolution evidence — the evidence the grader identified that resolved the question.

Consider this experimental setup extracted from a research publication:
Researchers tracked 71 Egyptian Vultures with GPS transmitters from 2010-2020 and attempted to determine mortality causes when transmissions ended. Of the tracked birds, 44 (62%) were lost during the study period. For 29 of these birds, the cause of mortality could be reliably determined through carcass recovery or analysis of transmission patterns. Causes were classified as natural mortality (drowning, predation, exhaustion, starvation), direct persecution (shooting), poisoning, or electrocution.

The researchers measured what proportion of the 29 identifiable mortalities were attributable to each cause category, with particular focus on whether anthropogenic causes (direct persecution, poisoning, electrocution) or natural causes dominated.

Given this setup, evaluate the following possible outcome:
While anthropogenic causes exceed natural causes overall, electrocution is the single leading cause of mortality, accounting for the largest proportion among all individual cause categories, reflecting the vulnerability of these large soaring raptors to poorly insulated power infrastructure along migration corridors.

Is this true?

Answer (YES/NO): NO